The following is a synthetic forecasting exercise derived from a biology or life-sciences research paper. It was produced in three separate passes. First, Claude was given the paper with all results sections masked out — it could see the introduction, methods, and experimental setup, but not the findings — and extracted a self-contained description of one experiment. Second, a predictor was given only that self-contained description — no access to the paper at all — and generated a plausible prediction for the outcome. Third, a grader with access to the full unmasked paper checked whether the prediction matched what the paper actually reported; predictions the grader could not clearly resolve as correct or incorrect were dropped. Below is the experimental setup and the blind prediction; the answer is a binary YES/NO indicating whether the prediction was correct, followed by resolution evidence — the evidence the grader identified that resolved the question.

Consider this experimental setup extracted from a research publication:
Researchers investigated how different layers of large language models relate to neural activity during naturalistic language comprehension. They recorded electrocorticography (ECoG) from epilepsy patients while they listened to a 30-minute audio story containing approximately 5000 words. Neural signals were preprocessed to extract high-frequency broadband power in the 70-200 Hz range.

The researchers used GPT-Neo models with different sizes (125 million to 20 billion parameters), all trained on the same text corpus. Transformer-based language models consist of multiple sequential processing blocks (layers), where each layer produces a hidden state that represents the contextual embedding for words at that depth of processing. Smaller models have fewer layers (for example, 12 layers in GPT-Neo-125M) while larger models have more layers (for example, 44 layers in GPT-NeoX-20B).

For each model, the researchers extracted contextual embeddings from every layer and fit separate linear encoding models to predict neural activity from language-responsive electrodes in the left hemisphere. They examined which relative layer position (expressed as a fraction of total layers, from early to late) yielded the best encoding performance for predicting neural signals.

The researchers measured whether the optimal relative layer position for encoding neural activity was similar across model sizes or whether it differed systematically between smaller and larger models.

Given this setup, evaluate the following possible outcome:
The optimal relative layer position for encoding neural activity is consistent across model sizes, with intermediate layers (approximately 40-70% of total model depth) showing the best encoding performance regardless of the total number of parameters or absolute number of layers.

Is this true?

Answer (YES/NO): NO